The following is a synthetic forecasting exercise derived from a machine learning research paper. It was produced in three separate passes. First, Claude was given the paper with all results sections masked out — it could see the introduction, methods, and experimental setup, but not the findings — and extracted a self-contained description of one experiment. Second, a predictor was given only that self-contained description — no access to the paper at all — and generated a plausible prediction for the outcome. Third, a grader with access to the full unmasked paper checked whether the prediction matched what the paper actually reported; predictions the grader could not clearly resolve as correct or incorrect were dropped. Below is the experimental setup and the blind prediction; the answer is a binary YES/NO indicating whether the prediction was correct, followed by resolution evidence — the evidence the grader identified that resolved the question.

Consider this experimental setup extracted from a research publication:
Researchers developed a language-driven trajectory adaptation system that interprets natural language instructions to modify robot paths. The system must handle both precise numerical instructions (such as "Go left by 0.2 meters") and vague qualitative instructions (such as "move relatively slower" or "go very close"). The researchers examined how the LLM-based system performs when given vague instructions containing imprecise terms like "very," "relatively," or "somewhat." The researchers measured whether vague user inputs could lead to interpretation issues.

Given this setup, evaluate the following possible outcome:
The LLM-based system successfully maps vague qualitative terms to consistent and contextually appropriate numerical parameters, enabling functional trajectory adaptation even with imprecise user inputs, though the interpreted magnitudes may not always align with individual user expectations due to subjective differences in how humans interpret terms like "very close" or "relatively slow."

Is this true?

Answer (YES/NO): NO